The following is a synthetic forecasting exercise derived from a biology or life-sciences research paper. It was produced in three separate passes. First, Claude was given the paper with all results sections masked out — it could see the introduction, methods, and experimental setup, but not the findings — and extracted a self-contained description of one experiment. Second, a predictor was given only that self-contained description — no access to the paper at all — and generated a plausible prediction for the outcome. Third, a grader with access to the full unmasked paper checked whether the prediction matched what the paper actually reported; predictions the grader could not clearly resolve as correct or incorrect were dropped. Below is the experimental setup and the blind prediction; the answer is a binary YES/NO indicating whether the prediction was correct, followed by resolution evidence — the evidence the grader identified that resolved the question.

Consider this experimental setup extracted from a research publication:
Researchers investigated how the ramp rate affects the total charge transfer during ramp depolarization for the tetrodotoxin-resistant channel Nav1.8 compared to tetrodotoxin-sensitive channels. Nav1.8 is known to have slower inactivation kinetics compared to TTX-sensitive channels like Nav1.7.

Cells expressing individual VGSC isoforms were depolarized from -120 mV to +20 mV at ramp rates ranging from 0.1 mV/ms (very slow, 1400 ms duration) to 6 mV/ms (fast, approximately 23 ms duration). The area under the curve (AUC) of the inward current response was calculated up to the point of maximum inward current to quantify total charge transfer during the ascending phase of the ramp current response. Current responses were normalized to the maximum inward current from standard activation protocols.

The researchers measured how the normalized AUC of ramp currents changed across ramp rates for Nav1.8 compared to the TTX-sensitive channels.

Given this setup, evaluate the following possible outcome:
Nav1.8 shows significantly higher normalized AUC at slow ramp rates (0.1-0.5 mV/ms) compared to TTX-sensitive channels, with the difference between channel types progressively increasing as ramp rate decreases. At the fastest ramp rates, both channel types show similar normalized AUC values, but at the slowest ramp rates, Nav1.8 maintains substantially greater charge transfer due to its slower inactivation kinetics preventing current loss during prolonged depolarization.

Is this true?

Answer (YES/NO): NO